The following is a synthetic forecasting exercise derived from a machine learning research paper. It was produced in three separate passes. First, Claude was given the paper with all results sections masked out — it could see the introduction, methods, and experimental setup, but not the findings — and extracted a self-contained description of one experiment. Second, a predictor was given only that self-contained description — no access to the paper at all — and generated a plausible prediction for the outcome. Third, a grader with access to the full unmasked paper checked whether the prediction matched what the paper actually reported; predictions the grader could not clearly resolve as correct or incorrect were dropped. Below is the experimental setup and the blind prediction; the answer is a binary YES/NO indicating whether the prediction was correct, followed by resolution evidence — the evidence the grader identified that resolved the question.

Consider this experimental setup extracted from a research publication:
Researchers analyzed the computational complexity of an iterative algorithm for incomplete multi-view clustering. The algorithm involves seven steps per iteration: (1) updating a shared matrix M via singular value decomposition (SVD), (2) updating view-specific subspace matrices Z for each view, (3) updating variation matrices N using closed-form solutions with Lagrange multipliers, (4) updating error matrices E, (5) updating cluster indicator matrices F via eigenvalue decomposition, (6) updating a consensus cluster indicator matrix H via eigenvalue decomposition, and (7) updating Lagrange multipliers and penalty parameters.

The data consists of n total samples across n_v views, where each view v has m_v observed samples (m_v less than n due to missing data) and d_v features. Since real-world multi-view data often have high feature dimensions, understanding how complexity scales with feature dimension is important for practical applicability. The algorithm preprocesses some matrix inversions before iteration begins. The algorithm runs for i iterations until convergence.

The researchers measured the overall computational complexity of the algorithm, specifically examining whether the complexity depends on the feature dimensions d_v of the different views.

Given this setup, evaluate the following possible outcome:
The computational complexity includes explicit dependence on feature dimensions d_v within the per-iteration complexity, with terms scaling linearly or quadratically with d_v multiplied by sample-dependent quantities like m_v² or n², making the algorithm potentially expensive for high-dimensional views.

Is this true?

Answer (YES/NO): NO